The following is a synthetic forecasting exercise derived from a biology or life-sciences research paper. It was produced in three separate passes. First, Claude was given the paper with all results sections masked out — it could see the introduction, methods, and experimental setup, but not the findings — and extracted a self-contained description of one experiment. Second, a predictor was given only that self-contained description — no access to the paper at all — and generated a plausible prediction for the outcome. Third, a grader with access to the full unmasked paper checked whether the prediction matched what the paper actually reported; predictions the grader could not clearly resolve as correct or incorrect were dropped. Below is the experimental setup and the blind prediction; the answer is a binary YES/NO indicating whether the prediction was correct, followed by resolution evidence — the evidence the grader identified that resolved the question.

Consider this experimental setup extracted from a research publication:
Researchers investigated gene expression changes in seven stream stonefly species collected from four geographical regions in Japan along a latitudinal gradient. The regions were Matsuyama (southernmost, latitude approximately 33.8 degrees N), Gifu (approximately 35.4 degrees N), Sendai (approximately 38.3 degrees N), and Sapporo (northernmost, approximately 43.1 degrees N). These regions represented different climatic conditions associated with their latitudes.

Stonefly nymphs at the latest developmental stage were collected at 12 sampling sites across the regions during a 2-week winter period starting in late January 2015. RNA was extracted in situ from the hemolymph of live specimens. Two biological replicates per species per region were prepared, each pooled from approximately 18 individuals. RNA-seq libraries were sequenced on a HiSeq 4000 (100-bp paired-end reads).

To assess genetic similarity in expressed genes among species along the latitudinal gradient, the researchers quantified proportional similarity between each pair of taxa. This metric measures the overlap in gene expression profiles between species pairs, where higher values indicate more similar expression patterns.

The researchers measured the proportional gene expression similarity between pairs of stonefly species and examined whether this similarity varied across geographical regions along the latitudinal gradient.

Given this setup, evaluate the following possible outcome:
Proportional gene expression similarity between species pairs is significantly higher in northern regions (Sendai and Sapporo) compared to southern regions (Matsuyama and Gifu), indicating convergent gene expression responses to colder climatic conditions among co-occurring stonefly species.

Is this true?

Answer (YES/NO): NO